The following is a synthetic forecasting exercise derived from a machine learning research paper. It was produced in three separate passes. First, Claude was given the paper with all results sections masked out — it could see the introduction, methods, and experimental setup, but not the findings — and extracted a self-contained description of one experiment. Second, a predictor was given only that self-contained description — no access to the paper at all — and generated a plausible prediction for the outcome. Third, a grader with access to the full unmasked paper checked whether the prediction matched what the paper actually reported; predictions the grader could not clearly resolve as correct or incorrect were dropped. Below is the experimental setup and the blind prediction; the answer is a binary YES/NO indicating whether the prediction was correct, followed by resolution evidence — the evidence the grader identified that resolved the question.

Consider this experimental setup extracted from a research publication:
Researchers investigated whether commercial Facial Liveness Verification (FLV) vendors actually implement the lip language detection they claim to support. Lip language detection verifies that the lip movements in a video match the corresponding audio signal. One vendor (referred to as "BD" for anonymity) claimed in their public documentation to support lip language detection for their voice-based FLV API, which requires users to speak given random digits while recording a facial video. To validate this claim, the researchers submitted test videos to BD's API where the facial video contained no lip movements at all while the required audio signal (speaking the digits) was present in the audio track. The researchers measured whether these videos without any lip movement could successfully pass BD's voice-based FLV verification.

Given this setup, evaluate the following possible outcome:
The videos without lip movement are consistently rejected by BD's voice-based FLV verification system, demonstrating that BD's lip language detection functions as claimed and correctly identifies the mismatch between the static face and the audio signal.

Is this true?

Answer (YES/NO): NO